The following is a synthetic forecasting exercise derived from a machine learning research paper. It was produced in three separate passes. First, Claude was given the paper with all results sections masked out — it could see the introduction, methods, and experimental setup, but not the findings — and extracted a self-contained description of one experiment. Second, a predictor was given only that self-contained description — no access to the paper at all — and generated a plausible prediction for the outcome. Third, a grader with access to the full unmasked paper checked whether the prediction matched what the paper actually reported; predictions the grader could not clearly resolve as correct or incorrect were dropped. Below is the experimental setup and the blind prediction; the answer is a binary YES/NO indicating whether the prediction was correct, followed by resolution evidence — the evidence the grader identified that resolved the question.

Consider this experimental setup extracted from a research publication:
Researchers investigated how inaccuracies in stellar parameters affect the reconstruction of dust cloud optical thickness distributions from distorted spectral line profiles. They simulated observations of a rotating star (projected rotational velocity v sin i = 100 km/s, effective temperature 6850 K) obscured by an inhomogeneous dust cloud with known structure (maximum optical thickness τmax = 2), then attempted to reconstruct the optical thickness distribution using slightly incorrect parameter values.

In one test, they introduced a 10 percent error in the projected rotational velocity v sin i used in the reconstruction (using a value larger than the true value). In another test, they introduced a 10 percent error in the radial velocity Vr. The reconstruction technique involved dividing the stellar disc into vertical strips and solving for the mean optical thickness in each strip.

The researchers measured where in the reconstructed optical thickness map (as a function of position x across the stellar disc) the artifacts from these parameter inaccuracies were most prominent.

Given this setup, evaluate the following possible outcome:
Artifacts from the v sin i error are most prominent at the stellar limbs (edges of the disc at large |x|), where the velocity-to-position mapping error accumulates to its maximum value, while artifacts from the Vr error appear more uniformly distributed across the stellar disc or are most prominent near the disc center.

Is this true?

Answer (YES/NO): NO